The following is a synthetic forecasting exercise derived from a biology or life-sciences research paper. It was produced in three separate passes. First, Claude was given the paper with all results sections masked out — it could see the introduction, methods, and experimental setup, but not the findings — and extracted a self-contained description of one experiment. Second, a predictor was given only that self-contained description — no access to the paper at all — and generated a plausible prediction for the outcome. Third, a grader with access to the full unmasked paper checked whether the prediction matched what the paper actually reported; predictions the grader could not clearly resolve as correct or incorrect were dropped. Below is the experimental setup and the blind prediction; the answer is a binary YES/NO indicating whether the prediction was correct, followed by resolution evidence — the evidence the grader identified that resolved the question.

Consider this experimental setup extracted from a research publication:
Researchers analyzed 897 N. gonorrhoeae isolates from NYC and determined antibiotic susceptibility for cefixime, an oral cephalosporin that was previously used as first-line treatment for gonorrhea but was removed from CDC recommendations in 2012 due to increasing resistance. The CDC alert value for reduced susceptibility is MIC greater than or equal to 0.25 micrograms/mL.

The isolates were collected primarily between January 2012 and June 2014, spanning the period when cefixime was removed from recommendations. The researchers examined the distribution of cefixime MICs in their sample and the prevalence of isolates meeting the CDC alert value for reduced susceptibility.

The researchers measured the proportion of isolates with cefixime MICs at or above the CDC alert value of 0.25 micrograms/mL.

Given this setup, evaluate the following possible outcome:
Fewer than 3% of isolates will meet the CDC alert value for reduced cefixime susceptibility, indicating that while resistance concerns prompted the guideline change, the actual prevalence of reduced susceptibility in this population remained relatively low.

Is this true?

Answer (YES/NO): YES